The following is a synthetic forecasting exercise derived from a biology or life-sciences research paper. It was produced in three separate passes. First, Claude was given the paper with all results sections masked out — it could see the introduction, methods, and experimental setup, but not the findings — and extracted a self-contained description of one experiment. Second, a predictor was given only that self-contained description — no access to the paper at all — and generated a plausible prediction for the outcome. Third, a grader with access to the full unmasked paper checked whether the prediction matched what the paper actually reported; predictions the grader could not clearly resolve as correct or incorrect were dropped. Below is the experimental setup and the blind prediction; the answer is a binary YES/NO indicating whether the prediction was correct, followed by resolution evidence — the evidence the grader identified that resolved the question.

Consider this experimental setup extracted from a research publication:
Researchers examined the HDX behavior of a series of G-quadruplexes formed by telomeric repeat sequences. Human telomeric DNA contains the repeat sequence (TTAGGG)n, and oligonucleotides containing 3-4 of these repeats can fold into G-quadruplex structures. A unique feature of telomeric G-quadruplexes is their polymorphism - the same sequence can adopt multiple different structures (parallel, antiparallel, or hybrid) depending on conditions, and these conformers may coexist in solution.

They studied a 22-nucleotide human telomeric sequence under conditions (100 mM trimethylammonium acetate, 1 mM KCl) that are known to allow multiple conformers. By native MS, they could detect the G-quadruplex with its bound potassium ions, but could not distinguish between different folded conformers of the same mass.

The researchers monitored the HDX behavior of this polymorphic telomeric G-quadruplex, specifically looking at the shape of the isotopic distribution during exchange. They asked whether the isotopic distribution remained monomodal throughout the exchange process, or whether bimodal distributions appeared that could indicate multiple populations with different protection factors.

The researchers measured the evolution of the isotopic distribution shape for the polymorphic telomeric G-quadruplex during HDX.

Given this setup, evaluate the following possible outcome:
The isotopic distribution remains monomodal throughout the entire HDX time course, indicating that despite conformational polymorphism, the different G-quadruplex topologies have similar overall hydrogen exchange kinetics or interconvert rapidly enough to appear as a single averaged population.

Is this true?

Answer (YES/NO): NO